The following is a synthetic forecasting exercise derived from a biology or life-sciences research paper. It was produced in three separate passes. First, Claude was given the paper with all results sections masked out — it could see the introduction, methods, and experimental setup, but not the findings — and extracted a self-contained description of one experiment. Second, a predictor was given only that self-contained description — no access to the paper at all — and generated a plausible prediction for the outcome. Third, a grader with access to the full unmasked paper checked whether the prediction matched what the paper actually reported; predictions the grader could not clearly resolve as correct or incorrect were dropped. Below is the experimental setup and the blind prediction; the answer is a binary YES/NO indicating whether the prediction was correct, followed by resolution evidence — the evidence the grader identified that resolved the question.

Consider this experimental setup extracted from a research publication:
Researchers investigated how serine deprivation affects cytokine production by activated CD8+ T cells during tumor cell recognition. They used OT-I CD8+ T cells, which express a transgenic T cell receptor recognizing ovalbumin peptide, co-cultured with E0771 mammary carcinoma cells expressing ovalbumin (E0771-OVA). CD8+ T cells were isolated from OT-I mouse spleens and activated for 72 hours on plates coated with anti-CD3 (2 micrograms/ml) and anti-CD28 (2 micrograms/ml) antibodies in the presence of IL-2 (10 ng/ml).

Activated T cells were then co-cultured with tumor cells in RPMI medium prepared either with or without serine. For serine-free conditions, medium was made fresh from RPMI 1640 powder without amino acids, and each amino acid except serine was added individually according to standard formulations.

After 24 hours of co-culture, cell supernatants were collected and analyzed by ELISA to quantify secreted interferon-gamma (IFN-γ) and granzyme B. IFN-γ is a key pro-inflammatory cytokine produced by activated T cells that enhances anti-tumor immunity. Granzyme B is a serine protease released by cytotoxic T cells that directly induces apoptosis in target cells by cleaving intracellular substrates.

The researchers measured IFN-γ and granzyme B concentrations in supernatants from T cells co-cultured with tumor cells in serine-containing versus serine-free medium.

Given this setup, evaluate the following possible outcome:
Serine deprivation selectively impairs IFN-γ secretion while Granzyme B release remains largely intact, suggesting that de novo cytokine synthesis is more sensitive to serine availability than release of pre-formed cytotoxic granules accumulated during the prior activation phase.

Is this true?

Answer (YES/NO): NO